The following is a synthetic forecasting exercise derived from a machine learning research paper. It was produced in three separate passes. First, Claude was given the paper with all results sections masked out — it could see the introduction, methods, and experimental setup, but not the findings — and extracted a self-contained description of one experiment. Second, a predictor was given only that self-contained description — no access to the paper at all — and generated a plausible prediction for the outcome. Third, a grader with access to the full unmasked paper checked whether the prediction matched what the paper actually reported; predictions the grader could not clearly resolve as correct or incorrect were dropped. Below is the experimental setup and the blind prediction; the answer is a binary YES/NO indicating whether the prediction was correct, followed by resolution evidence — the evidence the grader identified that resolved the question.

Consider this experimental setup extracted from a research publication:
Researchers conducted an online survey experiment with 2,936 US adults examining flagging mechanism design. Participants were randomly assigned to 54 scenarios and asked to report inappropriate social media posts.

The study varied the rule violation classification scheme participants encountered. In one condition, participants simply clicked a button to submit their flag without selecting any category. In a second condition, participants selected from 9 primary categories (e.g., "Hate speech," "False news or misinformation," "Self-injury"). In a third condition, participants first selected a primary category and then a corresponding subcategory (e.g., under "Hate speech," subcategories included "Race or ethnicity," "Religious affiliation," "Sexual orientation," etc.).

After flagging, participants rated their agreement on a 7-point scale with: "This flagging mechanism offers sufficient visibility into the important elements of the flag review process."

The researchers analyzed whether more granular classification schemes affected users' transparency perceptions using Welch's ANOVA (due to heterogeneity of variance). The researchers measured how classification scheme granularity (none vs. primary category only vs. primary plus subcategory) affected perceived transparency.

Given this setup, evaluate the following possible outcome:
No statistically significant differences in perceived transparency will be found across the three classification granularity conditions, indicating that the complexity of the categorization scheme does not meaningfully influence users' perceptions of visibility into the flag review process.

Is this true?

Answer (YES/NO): YES